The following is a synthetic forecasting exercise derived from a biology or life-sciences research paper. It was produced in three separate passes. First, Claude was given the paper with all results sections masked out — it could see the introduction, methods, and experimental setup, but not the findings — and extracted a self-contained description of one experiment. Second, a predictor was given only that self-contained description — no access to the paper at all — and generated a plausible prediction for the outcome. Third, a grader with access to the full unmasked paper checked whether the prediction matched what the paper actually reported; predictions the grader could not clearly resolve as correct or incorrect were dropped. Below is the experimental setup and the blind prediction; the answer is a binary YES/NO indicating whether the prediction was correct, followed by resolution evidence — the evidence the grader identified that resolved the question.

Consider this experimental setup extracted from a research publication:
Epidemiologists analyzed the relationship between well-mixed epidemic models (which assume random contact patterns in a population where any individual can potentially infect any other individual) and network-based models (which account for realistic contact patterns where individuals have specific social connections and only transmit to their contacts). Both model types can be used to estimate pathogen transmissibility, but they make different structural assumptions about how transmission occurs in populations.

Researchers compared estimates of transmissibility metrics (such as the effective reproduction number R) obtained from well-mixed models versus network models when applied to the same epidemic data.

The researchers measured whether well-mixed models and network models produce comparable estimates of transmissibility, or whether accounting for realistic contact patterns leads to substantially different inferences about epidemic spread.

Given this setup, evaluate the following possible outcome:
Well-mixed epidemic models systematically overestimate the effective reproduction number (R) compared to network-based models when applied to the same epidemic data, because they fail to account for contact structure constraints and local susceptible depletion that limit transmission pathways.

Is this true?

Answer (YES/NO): NO